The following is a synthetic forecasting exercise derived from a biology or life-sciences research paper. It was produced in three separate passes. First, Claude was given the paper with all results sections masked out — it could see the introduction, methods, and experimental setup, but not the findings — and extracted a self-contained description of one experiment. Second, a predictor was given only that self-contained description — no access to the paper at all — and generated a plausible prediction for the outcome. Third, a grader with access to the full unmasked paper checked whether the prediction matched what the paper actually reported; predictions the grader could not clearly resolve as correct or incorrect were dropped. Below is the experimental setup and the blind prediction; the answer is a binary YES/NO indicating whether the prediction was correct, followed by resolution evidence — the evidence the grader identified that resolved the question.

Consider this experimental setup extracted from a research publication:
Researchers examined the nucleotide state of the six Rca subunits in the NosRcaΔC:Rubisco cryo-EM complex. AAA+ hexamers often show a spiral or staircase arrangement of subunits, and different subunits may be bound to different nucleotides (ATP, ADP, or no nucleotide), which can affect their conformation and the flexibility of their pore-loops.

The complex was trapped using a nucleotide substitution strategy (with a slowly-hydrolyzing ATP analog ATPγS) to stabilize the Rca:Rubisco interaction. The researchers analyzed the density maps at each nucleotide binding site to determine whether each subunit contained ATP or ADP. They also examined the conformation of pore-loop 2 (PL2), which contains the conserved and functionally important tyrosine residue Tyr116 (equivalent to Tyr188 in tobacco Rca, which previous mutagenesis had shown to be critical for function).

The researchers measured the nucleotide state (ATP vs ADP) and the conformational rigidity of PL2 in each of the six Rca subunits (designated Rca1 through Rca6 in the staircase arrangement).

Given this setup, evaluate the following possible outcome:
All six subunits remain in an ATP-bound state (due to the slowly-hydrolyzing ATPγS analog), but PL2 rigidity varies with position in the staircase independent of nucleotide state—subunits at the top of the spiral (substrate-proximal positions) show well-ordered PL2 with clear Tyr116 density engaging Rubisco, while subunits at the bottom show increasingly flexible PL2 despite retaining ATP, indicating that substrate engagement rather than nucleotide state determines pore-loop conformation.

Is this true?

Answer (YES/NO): NO